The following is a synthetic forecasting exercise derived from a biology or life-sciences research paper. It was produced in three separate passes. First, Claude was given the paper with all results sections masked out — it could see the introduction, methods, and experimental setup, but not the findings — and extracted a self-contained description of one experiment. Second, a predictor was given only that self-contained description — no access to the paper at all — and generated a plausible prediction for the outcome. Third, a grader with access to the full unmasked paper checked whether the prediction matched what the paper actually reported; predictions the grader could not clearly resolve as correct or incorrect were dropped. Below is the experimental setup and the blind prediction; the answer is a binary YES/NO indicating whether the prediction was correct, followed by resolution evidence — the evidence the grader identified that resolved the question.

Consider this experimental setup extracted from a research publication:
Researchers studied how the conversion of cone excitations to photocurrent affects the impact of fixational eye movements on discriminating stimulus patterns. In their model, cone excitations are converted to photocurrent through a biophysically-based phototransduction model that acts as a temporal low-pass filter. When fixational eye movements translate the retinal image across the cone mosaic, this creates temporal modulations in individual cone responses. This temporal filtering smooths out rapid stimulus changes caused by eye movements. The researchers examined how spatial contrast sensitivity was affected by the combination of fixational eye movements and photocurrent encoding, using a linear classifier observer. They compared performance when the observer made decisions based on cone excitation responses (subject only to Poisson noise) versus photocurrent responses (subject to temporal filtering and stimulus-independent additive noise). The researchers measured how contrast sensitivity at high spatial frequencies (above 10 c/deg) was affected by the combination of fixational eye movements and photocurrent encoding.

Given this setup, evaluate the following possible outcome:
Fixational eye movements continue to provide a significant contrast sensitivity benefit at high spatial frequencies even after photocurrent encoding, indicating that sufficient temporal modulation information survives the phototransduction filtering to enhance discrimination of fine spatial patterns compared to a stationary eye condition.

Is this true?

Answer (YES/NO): NO